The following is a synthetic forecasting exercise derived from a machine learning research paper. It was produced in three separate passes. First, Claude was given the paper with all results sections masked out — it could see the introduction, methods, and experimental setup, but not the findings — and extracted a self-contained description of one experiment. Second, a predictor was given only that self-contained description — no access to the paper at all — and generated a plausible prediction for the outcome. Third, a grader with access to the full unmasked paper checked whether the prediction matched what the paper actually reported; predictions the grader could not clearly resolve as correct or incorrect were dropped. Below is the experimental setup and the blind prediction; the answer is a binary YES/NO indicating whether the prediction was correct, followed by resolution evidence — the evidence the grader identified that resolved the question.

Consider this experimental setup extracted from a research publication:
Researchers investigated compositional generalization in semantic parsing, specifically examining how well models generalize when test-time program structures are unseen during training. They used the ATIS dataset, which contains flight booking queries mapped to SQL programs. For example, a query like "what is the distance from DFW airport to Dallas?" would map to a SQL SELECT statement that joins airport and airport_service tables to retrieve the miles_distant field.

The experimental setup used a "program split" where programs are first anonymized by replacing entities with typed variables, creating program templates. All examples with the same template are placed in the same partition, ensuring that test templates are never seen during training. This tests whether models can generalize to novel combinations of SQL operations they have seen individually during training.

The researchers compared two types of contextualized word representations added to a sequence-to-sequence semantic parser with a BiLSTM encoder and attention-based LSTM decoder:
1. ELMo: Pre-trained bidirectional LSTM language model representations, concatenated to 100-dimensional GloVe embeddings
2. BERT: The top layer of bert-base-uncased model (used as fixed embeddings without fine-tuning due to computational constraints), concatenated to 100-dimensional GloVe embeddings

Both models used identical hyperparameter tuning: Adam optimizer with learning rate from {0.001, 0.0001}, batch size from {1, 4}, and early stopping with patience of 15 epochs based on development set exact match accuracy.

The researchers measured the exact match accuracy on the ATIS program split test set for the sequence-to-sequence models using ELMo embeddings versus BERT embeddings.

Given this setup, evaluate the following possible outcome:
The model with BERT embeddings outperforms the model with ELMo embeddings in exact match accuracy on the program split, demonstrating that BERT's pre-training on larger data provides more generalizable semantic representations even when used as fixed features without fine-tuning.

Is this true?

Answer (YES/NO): NO